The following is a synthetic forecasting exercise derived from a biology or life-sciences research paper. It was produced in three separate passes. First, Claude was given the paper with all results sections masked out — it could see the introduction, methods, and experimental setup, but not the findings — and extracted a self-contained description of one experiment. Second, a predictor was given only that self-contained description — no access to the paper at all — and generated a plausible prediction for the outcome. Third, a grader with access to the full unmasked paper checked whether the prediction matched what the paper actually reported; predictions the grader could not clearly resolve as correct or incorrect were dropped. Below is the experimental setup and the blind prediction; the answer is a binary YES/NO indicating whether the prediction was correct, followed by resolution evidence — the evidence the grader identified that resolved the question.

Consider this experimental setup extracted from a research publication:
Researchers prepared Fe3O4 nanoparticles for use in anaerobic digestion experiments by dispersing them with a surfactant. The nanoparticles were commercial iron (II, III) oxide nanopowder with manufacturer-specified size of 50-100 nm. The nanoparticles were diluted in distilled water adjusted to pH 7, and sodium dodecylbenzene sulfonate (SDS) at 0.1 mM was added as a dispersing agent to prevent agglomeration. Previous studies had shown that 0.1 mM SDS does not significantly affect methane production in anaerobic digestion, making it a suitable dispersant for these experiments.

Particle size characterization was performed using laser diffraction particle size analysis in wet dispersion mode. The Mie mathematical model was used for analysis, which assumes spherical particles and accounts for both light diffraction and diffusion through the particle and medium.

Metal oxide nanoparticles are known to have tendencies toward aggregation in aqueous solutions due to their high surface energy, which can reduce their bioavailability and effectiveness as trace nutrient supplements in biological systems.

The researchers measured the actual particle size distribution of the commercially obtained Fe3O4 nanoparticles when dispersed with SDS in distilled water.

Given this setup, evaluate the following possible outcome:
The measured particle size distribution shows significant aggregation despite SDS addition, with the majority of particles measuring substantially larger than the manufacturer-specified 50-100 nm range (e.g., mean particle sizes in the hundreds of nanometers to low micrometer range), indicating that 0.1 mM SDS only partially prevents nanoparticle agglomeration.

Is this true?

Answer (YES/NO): YES